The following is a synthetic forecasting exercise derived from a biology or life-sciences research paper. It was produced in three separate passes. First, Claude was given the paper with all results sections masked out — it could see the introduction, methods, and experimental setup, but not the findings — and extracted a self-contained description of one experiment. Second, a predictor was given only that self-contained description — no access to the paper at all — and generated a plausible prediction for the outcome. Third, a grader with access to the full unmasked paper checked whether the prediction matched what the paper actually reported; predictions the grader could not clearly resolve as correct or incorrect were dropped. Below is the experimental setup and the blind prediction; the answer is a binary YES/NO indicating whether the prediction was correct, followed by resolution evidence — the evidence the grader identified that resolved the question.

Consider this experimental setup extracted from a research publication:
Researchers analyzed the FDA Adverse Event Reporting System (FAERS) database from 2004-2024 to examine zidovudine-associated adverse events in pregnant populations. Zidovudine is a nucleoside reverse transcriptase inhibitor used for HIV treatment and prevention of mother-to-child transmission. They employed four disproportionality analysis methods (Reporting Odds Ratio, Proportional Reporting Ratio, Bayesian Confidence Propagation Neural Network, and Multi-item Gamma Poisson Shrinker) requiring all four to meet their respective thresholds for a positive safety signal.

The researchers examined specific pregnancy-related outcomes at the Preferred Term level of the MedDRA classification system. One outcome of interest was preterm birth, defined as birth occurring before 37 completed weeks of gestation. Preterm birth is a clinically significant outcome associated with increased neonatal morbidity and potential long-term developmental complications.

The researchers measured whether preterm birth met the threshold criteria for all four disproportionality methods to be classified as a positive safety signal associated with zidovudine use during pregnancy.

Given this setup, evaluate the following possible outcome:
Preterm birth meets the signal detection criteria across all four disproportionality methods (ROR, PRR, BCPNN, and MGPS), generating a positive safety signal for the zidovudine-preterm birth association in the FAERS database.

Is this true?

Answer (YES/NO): YES